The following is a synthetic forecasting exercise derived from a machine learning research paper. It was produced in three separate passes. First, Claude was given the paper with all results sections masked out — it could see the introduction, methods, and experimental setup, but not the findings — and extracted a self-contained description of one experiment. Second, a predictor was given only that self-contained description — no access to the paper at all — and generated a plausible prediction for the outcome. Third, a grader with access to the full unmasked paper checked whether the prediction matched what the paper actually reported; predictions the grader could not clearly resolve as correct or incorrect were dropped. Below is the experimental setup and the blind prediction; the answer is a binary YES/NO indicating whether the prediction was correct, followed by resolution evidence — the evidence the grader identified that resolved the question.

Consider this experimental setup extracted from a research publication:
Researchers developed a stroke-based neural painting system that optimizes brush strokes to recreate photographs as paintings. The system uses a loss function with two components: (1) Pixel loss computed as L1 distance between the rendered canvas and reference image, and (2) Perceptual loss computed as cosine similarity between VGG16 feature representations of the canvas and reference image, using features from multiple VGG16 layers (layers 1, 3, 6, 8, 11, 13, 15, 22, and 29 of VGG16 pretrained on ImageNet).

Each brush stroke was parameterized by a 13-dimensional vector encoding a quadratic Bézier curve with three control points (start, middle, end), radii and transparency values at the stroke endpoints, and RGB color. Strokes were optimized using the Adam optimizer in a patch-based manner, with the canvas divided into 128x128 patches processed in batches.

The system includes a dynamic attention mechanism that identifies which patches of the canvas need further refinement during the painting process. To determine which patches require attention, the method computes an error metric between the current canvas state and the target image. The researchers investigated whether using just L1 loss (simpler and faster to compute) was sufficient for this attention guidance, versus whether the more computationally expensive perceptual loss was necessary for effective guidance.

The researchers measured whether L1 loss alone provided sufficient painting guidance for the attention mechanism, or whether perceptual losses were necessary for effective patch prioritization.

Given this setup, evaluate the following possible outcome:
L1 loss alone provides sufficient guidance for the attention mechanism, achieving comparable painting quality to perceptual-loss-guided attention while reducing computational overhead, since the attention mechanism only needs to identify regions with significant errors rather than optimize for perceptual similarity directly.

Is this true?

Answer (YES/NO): YES